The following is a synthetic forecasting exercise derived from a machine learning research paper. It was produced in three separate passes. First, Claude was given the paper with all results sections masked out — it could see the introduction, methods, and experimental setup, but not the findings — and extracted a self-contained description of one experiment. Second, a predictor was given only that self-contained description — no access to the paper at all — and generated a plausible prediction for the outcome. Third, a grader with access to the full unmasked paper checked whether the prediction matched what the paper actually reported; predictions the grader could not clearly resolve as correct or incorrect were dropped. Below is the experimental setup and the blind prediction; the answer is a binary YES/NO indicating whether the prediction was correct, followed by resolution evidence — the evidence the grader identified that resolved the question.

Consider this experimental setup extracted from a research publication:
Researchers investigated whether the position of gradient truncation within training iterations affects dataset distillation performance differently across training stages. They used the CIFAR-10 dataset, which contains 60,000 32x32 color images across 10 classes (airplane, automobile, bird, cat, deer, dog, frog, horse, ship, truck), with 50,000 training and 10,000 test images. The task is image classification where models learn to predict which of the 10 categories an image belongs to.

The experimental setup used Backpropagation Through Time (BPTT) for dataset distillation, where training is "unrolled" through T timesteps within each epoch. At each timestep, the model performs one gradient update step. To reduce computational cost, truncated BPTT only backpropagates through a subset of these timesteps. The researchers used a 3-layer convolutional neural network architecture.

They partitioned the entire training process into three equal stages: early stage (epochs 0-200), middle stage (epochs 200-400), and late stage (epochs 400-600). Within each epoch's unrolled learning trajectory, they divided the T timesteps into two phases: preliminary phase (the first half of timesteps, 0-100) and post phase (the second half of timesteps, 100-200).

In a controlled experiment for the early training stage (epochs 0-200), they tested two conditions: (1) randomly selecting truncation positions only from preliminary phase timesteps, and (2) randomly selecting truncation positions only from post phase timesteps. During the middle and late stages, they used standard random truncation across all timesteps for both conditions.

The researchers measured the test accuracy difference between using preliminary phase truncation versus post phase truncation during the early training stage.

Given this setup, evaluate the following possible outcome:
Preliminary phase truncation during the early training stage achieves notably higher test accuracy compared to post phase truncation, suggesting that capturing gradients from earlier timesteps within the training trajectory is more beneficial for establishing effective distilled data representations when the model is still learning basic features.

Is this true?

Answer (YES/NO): YES